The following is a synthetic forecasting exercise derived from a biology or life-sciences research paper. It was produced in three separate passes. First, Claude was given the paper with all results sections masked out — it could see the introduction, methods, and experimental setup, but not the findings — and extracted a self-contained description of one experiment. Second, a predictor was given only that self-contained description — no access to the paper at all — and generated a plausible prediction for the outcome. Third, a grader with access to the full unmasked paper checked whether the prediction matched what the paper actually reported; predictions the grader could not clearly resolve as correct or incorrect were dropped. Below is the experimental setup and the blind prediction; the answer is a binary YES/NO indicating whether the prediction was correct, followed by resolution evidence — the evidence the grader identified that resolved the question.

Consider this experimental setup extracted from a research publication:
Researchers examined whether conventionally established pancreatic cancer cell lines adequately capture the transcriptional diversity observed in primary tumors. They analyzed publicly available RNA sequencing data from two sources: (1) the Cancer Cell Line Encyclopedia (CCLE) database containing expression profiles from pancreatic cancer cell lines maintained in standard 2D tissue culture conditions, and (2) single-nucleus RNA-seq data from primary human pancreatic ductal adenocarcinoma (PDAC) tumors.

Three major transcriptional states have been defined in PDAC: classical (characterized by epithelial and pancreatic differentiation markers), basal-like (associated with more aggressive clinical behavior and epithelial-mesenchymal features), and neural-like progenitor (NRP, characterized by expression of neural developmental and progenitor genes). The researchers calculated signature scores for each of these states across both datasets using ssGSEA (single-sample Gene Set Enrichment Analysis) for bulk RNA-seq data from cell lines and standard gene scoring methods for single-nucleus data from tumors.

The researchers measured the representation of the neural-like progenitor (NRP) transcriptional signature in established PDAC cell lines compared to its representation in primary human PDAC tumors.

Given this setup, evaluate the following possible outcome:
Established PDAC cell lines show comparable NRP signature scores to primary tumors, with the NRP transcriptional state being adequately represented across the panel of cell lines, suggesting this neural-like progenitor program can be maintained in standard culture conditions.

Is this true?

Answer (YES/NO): NO